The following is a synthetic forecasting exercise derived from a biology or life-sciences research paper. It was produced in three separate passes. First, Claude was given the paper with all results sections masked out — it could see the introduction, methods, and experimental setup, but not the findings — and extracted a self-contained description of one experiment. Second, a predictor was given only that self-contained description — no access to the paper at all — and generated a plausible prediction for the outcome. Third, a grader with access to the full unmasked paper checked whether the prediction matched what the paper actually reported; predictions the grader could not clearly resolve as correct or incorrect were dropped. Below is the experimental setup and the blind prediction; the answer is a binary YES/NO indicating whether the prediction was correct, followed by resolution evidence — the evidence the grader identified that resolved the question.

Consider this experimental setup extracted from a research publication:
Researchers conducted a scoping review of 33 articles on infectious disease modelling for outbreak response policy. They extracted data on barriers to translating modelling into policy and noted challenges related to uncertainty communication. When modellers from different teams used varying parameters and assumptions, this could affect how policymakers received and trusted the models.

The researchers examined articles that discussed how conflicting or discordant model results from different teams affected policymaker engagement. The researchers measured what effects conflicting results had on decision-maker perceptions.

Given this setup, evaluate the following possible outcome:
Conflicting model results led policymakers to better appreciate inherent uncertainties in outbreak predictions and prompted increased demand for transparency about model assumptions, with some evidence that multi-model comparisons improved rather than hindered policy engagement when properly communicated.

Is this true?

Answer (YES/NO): NO